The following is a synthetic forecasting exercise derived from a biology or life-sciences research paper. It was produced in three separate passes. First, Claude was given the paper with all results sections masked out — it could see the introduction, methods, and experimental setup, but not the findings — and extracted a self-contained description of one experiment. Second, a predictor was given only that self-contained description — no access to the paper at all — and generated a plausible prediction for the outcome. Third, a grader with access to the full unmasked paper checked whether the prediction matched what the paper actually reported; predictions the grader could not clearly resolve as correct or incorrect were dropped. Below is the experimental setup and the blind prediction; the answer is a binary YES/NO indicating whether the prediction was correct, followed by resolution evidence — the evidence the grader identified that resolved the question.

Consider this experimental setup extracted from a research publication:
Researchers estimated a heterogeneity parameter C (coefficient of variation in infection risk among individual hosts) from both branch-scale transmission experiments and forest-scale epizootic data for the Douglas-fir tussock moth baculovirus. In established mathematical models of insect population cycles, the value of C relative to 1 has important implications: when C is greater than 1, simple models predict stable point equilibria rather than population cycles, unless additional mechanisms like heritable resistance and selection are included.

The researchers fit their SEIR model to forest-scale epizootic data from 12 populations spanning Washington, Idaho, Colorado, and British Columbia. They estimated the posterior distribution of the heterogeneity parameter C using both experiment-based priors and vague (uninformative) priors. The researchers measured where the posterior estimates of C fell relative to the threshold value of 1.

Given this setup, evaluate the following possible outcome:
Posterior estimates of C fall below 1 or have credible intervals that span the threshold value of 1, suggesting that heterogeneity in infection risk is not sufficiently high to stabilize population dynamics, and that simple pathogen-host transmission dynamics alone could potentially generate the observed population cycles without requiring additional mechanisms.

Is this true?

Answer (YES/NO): NO